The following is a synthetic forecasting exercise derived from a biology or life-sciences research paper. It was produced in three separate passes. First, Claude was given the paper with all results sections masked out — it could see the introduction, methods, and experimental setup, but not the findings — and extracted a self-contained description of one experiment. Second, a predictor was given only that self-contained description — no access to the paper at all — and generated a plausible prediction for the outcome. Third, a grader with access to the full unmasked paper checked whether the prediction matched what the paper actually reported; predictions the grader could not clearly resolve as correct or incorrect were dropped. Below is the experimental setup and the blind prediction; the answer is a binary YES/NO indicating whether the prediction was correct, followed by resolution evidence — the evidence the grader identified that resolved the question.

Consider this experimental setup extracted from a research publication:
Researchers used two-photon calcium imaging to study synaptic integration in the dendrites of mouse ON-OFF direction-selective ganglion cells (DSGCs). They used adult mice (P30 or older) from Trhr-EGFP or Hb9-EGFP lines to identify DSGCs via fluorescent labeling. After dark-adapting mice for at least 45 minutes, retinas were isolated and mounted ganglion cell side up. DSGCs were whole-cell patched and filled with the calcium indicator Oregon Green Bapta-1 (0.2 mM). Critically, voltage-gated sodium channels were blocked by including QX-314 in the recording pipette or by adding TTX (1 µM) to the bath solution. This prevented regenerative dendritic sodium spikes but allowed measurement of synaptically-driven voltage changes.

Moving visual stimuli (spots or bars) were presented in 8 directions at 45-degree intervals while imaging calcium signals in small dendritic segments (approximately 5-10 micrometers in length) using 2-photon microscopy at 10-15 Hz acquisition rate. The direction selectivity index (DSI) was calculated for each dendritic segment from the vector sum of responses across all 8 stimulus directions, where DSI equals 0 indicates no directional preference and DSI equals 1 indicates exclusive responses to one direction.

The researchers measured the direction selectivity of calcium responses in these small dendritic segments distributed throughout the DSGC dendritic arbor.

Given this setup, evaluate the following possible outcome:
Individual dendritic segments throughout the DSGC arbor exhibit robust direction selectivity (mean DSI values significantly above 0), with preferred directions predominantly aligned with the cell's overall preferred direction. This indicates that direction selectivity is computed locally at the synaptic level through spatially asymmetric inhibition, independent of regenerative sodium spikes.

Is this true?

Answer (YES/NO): YES